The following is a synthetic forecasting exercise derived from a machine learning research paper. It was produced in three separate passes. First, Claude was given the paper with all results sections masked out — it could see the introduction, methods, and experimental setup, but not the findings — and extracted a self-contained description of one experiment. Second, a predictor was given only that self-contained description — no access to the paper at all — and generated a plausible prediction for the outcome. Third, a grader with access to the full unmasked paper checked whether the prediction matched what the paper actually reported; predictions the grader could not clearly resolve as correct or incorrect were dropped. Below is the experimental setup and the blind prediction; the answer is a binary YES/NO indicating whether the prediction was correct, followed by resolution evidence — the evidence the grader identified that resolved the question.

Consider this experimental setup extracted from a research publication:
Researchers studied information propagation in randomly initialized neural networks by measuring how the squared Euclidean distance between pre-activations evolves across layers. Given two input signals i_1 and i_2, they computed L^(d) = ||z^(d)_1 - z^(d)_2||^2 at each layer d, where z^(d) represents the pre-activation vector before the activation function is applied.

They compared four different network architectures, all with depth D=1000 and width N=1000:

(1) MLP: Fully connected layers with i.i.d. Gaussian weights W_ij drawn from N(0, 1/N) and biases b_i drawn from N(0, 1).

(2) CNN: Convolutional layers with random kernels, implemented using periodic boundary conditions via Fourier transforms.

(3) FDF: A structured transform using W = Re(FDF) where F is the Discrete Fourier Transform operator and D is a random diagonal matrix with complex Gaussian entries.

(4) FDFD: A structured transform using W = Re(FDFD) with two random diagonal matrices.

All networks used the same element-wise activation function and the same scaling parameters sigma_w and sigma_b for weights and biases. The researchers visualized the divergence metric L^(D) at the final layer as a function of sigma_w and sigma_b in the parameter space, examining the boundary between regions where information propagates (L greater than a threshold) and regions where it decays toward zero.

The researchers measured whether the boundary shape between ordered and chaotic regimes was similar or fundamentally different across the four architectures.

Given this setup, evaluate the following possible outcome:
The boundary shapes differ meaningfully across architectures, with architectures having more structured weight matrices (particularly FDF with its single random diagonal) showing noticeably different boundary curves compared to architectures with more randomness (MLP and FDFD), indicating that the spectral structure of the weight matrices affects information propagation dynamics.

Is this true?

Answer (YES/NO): NO